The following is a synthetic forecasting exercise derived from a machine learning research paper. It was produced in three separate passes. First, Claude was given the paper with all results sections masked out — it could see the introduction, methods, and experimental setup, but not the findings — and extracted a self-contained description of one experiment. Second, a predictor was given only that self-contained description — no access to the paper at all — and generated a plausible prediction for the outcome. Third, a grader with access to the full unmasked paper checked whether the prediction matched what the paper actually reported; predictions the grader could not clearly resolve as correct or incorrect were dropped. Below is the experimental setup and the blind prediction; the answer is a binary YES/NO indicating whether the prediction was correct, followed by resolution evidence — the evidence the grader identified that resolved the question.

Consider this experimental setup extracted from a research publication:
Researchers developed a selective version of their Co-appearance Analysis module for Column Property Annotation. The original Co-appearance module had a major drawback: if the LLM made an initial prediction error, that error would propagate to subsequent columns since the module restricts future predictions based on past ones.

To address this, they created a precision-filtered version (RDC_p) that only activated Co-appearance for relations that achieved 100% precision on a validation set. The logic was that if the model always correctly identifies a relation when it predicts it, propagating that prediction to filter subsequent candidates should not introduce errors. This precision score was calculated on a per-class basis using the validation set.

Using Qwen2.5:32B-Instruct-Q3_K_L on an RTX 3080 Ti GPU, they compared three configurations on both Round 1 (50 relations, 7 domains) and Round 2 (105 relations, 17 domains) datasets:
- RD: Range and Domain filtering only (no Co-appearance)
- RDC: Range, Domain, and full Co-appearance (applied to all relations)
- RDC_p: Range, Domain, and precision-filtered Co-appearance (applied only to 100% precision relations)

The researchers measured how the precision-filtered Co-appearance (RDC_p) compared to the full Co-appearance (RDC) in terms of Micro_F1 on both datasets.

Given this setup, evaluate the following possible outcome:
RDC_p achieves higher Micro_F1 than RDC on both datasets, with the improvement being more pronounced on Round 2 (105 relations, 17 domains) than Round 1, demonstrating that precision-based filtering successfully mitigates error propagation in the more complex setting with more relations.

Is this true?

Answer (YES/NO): YES